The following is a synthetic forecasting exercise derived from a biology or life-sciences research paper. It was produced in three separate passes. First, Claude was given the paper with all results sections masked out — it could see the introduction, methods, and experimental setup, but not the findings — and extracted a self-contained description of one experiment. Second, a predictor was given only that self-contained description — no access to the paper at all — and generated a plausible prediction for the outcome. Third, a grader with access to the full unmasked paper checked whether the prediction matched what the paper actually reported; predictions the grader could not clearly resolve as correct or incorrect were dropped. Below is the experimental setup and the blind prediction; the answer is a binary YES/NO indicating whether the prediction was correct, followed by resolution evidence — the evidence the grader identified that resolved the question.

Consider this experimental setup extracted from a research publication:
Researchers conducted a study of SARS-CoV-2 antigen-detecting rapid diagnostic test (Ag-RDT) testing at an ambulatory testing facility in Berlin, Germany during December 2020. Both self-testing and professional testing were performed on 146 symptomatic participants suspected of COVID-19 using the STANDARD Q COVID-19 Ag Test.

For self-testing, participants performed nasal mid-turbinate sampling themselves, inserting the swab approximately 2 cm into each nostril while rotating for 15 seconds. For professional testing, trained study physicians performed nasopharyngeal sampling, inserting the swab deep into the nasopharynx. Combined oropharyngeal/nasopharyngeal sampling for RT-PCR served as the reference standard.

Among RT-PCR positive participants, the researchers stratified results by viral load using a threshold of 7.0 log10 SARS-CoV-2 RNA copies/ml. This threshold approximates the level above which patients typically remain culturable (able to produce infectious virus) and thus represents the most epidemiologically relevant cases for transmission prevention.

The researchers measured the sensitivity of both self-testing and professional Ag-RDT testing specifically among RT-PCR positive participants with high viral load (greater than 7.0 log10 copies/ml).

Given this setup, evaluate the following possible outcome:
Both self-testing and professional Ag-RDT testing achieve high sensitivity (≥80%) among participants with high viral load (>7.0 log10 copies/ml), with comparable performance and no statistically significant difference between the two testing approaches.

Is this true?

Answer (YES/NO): YES